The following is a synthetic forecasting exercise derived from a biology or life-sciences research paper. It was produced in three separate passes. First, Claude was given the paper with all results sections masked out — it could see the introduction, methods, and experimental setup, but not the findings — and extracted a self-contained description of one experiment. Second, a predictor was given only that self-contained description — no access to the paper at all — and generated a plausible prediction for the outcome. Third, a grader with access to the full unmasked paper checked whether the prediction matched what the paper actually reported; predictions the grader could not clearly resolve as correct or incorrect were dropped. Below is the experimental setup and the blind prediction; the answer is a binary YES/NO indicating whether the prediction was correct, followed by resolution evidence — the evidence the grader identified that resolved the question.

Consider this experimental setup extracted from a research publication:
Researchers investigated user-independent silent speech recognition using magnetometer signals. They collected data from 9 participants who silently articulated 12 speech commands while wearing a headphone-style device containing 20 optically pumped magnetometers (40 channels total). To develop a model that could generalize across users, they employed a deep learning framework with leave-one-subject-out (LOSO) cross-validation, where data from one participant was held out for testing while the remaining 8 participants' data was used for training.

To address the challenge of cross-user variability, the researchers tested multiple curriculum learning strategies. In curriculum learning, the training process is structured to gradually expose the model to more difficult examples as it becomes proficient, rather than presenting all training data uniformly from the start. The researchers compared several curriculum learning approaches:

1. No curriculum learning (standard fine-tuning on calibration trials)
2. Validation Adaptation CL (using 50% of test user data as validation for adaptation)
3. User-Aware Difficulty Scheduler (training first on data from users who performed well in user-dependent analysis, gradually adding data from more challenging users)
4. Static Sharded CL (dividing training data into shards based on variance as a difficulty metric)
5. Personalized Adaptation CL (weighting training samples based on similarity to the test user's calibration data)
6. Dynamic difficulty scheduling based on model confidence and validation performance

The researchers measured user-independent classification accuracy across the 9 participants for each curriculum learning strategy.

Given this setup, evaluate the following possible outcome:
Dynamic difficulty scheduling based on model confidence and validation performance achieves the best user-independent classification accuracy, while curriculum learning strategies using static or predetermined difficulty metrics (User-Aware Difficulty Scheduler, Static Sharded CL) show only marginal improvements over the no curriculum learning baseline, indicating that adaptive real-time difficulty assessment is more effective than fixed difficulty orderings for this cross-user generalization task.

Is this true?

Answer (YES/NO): NO